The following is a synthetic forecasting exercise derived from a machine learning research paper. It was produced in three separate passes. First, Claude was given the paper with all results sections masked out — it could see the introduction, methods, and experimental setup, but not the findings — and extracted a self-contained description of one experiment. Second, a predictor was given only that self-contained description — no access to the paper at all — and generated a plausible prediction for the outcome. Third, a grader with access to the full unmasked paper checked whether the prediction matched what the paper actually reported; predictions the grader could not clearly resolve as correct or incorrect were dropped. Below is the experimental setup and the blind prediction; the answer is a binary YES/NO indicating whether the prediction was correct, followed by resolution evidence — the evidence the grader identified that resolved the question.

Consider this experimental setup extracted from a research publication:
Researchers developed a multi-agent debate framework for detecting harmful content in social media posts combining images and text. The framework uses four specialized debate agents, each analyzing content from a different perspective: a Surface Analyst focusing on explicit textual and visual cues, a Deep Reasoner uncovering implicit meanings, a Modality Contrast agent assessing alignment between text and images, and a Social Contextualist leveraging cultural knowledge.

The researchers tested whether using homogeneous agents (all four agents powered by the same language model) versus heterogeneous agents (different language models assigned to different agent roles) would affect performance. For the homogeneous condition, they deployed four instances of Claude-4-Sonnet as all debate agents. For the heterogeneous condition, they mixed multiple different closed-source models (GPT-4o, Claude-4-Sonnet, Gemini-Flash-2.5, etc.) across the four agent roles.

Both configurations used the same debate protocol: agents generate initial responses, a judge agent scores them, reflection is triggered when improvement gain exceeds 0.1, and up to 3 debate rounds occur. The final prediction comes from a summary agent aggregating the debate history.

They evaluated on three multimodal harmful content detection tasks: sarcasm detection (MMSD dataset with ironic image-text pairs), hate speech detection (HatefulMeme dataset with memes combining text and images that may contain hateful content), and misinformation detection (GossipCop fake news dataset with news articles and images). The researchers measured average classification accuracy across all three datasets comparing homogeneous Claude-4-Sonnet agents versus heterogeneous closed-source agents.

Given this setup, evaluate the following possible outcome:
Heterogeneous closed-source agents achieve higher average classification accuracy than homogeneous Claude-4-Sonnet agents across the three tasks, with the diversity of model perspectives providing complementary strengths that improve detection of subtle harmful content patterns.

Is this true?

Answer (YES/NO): YES